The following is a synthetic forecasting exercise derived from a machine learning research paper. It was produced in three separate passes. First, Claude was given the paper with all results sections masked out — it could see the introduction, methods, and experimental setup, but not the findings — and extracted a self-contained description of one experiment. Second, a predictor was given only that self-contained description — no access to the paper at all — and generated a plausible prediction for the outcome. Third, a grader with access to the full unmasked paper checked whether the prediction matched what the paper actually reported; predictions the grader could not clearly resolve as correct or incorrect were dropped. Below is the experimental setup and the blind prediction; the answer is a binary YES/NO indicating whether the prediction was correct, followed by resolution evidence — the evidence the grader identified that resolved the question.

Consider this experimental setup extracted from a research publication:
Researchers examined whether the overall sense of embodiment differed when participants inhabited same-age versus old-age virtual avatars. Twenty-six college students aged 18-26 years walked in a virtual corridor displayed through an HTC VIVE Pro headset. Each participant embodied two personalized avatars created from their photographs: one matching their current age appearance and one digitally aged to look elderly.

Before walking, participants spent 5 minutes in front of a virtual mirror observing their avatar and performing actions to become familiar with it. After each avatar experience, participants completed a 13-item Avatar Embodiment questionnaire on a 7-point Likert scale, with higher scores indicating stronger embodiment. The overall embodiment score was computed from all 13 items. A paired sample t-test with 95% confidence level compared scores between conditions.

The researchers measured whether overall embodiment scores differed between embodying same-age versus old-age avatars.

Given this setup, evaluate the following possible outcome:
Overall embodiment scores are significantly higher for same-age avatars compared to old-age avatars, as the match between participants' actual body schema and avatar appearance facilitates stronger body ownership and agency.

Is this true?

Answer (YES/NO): NO